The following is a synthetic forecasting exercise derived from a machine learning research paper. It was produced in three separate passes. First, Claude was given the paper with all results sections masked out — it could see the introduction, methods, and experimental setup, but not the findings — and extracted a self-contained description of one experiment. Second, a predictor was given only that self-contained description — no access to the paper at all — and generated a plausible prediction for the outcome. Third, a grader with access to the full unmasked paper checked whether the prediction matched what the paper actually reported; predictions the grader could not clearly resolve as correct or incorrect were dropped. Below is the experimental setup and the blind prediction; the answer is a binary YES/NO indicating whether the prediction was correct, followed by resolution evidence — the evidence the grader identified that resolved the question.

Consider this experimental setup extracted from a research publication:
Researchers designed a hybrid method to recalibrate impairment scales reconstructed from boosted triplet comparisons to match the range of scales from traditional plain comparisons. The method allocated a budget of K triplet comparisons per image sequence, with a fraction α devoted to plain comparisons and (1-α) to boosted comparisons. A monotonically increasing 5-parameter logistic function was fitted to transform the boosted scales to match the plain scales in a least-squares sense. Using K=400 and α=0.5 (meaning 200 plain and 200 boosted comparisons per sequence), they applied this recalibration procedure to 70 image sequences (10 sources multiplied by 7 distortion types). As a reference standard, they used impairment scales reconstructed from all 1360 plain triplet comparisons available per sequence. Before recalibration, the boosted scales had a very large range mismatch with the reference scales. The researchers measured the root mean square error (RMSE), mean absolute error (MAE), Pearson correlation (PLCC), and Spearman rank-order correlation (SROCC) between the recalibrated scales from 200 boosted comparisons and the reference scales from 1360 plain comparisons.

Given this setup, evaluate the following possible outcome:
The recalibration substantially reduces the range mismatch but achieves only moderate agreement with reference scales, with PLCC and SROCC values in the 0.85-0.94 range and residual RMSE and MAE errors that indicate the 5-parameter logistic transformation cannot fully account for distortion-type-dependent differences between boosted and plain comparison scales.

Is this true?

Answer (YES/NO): NO